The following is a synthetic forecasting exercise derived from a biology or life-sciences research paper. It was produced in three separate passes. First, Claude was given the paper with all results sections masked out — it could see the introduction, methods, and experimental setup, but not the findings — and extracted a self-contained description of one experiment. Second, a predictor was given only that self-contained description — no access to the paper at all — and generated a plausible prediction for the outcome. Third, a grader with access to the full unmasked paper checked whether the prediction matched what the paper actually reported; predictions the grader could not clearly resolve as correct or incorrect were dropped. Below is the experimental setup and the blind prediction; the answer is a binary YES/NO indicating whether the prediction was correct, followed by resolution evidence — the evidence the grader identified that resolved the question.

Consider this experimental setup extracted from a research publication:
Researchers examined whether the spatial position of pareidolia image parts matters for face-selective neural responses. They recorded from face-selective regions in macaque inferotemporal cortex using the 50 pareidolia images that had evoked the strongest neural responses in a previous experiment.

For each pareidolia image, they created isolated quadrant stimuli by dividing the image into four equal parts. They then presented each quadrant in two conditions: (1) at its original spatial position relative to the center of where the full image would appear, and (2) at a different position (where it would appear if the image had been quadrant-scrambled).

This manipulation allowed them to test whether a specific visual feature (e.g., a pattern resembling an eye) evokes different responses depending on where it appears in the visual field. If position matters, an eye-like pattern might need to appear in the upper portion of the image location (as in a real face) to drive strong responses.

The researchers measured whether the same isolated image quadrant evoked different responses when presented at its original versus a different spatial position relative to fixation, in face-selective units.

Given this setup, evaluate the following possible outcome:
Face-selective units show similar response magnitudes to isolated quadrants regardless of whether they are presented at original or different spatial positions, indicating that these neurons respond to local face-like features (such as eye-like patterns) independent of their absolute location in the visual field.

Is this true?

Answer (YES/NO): YES